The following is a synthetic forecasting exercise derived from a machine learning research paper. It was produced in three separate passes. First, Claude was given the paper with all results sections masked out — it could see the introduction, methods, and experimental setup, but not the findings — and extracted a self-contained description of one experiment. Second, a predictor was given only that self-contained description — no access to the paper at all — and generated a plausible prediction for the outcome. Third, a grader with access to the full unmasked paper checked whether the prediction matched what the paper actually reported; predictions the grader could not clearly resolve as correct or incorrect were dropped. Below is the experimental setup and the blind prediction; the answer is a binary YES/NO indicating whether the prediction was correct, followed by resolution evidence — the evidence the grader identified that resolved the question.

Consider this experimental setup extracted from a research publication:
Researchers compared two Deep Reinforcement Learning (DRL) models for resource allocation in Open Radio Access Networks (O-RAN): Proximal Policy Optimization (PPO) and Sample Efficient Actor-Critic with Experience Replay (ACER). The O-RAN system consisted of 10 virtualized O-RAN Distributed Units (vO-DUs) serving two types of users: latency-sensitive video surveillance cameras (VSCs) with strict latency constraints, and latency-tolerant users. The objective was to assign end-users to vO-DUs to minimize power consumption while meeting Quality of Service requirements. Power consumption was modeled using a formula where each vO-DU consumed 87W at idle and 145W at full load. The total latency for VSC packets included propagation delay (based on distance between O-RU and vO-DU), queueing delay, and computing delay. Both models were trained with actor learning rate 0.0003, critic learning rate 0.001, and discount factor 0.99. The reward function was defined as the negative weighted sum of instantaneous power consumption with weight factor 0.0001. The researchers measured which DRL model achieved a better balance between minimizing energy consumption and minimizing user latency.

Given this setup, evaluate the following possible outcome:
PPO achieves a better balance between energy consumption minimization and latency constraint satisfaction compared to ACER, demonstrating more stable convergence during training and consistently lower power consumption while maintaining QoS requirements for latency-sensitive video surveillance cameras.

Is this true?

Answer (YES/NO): YES